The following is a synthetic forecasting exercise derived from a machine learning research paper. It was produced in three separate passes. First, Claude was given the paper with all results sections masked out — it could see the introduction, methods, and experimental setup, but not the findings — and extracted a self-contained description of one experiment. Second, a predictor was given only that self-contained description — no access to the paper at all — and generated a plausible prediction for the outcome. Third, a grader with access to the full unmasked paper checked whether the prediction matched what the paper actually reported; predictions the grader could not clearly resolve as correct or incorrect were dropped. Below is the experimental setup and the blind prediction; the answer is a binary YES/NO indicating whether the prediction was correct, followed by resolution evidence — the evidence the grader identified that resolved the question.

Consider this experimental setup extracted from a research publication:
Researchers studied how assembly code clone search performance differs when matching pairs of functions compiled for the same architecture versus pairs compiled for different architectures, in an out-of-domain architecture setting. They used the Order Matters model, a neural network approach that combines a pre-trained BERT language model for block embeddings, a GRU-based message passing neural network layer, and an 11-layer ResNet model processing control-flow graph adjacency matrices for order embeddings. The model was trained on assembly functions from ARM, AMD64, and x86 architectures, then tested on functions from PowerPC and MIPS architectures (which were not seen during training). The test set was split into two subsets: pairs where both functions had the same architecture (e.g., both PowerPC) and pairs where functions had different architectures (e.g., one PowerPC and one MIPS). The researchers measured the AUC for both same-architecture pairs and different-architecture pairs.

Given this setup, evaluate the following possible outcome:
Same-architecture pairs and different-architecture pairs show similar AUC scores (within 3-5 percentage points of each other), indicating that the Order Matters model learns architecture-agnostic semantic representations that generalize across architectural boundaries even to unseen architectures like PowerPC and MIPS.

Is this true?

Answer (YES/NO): NO